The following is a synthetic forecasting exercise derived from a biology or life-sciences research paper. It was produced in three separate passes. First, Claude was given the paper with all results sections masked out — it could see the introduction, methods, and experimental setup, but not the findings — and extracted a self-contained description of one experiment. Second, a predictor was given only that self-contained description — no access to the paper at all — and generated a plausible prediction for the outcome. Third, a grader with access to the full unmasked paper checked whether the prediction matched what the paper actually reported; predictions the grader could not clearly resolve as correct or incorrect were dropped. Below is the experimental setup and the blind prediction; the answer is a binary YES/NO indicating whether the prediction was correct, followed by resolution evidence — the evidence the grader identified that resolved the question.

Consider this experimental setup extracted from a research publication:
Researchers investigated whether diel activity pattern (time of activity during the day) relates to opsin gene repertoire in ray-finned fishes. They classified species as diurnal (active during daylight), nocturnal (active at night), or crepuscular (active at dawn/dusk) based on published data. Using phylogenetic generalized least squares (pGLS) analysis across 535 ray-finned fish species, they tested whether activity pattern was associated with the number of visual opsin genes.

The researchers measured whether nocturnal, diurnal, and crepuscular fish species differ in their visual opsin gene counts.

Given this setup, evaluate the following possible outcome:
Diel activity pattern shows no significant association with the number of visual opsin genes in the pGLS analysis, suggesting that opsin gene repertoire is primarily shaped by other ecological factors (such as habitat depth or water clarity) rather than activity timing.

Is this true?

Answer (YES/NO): YES